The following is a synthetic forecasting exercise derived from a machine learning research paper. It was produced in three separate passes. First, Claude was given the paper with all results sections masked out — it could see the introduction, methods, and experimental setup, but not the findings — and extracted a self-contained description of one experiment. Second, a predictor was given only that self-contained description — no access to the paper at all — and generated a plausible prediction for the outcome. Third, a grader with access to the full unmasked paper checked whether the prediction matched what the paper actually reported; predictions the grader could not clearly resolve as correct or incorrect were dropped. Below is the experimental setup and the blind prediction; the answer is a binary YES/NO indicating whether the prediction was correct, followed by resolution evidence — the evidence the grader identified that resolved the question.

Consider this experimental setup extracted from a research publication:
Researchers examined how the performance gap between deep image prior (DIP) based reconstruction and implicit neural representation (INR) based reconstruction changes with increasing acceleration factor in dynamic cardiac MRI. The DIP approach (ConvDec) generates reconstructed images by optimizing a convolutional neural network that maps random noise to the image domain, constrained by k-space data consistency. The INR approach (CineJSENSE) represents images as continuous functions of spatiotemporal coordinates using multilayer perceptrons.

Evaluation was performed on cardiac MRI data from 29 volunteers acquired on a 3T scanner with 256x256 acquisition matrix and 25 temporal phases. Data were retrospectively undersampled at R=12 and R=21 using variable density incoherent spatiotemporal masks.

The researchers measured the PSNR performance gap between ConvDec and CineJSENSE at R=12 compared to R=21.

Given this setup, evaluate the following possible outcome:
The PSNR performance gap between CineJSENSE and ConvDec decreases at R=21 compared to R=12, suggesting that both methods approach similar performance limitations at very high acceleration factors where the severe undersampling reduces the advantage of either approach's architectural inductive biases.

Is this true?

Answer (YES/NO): NO